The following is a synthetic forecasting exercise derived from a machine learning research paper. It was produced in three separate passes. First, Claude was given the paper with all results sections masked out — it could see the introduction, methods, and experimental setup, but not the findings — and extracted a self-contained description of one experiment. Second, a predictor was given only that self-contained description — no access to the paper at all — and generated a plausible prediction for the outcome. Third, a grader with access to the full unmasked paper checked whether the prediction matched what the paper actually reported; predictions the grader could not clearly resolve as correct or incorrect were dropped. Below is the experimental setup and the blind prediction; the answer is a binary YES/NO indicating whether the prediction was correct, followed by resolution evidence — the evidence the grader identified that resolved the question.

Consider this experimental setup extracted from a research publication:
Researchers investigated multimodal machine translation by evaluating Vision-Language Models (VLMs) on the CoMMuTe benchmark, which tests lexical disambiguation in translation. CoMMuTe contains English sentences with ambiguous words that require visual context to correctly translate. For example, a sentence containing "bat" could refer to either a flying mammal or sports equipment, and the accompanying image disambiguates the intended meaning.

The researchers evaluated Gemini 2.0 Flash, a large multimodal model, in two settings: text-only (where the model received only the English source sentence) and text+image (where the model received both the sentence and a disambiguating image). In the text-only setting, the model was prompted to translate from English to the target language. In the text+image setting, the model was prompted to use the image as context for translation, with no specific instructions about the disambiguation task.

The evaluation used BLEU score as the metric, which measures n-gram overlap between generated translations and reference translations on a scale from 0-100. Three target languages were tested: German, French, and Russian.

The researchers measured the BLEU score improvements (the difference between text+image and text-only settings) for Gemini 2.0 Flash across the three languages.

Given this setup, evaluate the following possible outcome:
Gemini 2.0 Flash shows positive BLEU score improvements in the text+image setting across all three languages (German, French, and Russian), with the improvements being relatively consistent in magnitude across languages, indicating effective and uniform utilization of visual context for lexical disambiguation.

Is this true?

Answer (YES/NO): NO